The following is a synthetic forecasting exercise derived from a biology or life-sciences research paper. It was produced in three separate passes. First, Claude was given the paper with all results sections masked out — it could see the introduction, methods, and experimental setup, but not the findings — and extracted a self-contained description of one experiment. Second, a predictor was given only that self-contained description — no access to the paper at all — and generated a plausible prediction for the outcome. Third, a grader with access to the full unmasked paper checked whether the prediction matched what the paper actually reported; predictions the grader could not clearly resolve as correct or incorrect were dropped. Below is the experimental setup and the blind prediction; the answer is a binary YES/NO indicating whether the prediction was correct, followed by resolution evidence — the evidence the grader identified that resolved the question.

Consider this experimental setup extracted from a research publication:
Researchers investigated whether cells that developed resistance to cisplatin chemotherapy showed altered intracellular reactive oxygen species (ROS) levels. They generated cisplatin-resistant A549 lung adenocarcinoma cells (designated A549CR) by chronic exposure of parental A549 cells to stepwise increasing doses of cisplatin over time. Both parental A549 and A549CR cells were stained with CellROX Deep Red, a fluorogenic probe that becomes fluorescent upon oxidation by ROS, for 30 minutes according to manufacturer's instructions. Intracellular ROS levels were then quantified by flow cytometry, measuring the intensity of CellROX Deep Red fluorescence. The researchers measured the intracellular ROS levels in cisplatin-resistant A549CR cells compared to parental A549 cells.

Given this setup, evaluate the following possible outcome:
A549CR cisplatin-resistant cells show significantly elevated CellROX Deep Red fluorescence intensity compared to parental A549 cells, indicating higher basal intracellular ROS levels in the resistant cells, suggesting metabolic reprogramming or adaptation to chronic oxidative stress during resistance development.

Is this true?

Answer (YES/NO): NO